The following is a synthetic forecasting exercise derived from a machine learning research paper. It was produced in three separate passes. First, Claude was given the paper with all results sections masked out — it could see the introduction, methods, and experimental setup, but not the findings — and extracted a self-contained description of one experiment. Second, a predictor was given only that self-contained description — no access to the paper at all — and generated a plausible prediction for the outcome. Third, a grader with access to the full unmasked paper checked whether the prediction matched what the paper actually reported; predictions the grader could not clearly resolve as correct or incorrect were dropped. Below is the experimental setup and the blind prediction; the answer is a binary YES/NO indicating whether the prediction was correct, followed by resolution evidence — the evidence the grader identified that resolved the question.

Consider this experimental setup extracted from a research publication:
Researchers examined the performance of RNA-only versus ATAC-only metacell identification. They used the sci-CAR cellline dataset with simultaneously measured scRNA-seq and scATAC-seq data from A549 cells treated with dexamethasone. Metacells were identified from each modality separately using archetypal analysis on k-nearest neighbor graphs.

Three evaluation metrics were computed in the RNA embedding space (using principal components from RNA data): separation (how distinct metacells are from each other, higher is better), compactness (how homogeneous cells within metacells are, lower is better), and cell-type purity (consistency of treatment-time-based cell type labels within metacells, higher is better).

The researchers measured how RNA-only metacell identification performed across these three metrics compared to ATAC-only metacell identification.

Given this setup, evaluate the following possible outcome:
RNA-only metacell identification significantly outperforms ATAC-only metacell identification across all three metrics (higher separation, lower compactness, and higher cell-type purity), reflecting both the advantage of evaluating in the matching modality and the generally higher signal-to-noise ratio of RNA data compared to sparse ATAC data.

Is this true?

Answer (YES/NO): NO